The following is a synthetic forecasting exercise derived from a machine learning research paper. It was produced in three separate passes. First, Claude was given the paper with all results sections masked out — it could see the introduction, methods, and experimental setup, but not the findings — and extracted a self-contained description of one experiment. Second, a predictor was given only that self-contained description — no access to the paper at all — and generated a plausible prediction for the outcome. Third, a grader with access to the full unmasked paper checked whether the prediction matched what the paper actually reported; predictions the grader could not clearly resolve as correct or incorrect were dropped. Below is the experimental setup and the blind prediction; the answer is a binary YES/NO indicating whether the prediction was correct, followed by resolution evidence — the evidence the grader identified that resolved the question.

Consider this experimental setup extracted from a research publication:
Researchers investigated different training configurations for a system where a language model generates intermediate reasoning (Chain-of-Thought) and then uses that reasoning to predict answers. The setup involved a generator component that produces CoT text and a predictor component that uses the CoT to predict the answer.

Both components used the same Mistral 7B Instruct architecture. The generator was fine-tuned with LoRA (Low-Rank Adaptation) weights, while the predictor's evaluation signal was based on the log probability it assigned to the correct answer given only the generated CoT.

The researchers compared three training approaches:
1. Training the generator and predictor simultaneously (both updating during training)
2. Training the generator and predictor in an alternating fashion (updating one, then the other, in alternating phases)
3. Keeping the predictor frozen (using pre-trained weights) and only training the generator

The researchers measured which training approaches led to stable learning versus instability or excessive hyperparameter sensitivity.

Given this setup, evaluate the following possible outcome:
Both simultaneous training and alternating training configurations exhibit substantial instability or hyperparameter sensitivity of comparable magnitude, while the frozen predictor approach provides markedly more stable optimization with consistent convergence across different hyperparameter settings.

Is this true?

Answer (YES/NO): NO